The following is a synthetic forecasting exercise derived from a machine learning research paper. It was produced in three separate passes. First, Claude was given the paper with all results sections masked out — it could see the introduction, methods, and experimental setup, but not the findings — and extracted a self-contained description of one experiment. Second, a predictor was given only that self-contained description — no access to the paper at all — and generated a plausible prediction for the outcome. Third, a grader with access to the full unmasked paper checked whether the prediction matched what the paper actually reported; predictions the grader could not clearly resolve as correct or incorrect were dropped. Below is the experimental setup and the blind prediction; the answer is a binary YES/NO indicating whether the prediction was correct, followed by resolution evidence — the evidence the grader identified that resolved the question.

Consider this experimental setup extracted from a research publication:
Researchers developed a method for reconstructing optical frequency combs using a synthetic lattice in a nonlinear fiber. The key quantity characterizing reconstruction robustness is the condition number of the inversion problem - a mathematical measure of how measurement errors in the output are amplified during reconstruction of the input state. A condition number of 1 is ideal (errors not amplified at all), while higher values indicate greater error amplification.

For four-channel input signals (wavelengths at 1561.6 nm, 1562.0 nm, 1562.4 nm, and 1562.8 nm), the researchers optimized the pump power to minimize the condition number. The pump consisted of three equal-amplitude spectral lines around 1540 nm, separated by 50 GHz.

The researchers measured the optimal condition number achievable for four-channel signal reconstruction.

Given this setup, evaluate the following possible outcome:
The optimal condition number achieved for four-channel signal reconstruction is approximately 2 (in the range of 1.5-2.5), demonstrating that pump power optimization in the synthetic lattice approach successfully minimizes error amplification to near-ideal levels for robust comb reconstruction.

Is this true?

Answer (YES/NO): NO